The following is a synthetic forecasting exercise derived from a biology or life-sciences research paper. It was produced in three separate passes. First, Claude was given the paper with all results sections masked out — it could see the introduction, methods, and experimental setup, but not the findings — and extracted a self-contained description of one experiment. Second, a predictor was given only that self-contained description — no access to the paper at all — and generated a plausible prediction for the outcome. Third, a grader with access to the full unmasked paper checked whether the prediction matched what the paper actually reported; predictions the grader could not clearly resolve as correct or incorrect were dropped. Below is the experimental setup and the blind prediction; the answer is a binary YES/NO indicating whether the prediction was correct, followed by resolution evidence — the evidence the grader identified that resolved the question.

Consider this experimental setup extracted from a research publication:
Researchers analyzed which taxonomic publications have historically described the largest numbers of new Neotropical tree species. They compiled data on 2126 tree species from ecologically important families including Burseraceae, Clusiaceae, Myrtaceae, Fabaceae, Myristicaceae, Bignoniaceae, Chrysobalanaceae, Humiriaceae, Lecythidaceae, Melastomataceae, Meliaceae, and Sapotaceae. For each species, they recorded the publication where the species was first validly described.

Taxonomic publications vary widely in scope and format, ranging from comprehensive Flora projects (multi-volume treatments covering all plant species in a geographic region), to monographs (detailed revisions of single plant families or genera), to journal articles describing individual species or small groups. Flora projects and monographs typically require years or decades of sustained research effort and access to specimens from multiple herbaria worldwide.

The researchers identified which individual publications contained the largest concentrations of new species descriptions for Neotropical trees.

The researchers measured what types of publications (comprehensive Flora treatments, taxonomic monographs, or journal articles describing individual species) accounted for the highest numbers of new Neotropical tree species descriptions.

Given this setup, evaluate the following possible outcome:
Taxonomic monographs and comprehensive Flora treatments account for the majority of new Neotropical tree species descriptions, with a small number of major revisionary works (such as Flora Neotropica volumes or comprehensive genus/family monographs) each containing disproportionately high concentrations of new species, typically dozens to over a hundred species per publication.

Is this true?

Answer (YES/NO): NO